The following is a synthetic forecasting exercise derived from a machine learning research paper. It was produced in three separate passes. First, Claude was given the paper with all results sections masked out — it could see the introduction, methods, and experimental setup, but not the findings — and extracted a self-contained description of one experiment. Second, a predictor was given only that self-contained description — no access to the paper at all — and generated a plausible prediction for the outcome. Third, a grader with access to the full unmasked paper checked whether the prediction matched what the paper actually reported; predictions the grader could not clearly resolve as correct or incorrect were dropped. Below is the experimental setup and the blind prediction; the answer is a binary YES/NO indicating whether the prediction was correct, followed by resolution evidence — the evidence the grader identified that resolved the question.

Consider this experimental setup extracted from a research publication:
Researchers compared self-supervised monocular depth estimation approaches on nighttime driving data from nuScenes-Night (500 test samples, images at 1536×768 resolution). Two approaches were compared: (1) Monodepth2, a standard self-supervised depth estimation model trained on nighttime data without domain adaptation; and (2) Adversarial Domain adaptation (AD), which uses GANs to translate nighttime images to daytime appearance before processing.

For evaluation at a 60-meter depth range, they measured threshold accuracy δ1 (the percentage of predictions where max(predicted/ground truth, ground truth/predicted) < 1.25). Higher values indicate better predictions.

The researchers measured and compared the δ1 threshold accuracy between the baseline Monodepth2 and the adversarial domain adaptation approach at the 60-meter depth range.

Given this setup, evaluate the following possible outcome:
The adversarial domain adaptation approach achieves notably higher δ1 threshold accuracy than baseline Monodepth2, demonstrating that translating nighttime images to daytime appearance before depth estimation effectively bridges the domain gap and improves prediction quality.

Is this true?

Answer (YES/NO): NO